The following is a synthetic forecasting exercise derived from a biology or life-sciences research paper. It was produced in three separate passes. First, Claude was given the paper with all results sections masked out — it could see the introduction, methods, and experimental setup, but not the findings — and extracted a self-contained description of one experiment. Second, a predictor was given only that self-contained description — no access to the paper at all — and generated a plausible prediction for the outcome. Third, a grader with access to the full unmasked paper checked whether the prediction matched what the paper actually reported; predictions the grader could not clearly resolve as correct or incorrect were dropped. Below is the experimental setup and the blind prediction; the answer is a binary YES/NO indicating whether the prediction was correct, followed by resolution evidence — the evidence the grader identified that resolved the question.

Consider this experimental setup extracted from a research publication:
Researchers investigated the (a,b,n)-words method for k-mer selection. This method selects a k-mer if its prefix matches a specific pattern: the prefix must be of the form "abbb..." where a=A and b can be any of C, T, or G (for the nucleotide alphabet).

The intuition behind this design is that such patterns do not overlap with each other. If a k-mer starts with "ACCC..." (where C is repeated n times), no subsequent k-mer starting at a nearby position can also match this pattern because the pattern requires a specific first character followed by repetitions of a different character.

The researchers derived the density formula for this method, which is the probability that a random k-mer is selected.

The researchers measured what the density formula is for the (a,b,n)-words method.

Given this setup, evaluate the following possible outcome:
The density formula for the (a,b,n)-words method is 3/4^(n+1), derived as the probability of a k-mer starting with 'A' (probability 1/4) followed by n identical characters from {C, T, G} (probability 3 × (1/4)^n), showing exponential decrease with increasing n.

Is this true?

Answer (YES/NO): NO